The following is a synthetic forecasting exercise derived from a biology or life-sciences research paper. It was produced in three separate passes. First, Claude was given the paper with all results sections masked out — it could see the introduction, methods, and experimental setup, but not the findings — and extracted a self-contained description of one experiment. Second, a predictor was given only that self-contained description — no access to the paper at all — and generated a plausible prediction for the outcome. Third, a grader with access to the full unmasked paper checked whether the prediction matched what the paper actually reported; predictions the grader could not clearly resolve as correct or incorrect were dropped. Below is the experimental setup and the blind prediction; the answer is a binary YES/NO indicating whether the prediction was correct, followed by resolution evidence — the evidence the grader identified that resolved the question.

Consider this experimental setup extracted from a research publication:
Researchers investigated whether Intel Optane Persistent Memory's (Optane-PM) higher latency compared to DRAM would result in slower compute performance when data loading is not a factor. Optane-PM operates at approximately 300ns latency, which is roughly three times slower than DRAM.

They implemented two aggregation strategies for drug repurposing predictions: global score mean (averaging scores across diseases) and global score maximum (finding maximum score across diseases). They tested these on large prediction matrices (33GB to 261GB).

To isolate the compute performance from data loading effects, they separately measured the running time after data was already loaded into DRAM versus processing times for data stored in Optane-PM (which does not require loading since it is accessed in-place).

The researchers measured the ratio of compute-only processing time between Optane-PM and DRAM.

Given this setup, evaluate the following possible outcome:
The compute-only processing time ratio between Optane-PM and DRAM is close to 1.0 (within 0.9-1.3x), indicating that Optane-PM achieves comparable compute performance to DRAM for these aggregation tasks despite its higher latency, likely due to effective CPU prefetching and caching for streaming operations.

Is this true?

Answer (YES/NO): NO